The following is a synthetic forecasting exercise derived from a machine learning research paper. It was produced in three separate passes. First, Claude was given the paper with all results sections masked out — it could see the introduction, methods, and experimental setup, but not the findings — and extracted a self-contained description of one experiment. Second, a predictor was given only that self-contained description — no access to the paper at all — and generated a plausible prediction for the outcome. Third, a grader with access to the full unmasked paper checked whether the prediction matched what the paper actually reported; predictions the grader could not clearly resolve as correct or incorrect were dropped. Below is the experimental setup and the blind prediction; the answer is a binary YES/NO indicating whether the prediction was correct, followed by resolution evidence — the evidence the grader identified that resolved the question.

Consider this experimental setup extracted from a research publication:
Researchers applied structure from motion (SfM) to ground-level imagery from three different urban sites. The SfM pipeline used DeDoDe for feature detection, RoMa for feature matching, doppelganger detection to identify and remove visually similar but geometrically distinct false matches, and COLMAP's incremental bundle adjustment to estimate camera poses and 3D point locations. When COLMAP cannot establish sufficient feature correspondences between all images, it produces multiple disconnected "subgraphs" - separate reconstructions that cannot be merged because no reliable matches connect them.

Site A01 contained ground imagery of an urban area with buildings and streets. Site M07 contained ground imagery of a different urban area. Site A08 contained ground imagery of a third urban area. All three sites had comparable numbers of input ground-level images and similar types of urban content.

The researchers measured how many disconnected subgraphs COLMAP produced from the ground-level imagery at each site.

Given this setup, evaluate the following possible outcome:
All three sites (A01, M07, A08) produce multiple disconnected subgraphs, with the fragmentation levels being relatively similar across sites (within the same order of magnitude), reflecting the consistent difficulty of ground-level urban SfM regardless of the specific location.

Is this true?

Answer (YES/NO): NO